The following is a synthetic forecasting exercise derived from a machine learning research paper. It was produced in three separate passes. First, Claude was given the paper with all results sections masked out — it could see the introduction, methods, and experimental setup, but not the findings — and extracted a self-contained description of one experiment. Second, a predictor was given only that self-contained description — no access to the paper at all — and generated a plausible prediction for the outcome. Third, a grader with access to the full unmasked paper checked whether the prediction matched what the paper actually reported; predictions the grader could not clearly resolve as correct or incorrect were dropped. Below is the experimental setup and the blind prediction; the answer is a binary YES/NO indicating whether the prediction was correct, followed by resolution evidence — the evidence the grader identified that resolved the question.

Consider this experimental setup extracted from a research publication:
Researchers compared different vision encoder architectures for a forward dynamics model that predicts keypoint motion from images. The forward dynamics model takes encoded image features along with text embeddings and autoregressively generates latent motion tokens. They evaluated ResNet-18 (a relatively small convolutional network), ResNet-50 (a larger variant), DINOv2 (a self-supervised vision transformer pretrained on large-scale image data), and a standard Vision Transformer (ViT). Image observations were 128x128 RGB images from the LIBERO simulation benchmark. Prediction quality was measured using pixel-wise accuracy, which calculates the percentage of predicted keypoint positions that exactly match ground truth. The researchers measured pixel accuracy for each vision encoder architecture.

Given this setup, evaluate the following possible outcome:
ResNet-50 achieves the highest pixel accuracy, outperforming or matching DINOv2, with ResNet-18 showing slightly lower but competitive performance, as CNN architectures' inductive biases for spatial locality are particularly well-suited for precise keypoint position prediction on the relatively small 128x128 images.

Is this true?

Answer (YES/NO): NO